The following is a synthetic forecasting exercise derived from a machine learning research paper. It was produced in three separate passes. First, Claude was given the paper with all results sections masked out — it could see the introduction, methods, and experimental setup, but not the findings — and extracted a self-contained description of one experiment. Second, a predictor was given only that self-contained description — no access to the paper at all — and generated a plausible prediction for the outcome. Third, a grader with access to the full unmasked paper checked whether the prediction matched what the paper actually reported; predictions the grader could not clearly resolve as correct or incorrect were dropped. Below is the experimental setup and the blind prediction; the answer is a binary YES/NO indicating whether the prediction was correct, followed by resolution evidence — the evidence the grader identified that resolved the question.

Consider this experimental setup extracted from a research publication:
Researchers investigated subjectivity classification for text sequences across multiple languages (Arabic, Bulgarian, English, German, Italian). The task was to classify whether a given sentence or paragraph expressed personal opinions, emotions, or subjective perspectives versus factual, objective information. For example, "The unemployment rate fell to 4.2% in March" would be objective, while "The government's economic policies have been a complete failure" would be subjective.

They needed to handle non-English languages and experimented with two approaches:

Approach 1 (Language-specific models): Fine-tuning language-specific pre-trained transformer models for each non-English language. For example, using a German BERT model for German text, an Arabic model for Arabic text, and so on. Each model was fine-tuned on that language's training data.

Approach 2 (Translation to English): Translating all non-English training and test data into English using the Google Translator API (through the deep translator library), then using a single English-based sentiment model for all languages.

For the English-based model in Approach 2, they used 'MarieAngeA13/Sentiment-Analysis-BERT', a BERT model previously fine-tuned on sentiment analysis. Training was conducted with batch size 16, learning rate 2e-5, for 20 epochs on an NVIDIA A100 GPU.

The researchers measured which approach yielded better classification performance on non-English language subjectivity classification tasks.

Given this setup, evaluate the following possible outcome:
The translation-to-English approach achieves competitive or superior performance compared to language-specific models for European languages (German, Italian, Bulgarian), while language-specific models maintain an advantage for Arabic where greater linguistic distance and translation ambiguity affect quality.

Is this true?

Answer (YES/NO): NO